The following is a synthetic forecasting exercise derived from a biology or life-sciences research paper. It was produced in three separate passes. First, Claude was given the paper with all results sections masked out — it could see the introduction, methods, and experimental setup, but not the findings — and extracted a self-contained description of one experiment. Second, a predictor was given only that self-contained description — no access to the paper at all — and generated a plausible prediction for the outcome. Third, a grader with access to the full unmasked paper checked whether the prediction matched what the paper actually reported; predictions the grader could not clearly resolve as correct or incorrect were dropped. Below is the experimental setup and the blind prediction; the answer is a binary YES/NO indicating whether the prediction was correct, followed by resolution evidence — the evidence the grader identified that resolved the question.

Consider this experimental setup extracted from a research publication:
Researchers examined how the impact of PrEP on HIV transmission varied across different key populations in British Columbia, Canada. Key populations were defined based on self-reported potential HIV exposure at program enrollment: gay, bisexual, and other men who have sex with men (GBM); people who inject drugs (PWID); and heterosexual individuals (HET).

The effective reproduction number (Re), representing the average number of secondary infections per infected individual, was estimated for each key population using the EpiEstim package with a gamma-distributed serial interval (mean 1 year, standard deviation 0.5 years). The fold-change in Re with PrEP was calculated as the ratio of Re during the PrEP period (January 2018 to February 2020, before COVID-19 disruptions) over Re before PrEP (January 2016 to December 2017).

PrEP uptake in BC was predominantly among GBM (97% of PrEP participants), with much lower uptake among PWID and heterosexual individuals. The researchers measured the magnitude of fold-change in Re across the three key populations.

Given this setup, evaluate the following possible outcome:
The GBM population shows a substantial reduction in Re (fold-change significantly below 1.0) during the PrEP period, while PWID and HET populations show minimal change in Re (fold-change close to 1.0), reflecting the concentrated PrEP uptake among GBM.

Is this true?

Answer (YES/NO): NO